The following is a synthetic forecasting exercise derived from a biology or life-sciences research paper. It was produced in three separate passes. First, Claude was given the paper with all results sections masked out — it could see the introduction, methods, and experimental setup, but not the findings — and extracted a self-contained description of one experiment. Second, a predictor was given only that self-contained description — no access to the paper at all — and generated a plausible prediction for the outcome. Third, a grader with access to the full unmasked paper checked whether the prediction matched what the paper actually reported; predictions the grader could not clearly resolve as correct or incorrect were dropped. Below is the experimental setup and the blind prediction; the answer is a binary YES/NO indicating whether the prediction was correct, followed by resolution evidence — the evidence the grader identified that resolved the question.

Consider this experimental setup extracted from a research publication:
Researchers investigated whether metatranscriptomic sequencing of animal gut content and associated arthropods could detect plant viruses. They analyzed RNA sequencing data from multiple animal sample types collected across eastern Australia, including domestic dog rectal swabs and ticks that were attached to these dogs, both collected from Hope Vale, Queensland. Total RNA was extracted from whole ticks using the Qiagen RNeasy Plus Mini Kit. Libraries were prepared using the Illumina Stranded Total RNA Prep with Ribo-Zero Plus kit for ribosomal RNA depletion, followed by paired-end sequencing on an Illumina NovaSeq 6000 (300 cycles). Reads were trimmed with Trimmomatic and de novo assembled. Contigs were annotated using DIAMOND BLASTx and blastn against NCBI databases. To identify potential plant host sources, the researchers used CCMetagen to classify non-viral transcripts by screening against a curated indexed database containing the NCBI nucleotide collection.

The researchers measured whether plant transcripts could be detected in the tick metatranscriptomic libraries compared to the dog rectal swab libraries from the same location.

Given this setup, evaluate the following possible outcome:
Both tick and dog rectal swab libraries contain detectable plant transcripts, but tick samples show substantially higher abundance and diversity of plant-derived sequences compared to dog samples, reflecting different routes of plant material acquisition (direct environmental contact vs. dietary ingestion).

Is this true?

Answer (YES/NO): NO